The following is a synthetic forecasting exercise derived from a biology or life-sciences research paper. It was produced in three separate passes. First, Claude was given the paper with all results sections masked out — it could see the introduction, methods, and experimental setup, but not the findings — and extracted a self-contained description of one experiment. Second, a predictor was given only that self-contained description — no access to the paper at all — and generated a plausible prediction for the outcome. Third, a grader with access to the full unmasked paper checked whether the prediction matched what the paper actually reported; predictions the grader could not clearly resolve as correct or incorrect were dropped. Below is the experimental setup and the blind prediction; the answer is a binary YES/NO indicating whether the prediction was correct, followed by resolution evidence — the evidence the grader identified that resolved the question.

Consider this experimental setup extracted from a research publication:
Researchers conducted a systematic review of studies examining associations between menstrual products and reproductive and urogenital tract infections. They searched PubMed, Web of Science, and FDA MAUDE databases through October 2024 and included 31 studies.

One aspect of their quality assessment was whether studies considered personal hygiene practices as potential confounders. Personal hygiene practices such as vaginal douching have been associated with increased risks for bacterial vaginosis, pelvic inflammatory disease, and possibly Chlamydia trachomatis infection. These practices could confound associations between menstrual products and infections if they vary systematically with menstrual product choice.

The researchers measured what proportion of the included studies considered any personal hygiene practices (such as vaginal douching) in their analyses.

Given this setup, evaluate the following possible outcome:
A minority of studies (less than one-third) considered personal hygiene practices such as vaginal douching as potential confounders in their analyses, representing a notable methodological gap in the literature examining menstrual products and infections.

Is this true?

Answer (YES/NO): NO